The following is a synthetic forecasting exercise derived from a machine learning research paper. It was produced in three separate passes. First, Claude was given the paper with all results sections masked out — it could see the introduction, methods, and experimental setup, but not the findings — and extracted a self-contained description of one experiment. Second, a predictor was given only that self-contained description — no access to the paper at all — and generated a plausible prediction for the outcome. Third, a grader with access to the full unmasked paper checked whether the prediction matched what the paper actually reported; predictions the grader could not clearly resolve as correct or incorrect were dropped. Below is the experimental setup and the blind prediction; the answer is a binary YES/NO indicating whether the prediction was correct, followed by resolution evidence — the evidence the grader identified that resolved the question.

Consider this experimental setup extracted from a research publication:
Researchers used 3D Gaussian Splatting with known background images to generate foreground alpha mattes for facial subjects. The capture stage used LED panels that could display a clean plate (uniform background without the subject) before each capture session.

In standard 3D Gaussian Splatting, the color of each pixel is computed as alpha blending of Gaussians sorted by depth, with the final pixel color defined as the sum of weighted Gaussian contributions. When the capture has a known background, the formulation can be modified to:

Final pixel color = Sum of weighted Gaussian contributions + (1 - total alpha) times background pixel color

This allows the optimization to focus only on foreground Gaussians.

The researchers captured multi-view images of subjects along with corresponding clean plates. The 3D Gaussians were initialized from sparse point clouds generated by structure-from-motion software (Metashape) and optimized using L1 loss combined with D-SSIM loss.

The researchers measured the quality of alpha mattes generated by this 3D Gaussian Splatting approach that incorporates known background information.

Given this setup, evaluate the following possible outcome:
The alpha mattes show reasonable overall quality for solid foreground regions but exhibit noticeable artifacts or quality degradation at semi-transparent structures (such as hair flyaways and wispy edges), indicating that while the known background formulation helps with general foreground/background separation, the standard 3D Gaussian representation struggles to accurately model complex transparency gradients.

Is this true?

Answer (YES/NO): NO